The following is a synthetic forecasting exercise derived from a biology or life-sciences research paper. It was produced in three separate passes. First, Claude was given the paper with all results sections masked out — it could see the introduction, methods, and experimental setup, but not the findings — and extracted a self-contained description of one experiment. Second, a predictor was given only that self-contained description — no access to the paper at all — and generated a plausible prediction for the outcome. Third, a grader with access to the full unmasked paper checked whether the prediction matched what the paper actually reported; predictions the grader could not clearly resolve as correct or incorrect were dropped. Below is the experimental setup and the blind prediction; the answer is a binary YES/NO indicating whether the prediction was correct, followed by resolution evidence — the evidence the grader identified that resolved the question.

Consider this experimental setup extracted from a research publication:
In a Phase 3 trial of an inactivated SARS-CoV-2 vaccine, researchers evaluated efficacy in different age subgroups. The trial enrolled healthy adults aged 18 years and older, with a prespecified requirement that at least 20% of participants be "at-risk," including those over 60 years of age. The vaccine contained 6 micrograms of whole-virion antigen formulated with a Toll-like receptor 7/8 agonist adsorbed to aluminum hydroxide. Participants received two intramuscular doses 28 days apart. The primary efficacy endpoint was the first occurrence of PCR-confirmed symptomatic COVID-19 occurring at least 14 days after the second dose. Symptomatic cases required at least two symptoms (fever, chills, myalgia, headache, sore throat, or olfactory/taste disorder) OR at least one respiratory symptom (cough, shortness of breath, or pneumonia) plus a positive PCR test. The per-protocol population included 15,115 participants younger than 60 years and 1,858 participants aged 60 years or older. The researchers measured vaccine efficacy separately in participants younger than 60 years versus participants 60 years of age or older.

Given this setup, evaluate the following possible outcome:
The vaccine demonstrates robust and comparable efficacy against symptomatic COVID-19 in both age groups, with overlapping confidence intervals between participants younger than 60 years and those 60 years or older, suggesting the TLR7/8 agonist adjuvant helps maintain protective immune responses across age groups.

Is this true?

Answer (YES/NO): NO